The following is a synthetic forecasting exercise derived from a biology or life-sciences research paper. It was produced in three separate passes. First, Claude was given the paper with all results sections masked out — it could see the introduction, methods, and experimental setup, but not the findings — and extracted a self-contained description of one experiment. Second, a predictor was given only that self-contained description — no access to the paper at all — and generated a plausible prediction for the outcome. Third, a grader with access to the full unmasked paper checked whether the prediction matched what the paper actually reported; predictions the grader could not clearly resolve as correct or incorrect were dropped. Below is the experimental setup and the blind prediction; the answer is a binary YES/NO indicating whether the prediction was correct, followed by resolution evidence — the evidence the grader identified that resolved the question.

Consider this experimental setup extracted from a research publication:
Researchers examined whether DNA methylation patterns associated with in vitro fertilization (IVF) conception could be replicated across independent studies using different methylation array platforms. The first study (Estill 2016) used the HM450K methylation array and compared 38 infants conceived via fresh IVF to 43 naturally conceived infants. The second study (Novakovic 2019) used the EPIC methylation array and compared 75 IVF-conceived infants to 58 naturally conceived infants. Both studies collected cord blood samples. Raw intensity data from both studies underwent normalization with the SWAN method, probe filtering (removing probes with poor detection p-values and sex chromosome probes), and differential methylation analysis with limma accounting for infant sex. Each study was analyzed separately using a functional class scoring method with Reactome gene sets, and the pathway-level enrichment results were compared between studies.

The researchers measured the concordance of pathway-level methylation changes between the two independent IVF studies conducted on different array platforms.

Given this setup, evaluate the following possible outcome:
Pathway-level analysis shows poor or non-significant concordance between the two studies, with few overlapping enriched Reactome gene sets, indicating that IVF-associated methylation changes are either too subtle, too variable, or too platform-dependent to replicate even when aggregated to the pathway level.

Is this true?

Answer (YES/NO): NO